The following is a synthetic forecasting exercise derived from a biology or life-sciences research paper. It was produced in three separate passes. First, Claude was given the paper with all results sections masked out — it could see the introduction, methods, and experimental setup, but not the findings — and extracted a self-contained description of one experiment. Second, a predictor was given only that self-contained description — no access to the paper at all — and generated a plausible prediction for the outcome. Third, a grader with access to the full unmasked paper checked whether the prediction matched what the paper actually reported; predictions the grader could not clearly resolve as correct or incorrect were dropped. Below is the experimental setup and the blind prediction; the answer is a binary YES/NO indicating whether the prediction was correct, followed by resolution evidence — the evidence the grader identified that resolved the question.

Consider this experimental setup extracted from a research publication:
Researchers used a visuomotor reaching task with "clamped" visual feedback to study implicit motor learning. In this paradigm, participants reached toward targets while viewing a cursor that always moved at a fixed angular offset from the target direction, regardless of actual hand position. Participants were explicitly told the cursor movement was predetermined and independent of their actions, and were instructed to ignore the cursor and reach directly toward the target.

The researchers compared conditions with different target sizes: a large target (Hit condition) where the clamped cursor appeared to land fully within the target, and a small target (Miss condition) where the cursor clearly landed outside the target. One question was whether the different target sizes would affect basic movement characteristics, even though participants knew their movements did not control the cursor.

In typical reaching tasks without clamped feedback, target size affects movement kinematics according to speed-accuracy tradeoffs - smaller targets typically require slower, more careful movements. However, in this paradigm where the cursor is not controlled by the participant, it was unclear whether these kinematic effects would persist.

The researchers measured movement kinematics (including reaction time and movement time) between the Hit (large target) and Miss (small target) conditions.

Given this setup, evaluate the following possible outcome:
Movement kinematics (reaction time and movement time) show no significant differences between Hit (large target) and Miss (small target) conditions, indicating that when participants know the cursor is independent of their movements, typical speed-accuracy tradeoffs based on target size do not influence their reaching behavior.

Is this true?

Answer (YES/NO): NO